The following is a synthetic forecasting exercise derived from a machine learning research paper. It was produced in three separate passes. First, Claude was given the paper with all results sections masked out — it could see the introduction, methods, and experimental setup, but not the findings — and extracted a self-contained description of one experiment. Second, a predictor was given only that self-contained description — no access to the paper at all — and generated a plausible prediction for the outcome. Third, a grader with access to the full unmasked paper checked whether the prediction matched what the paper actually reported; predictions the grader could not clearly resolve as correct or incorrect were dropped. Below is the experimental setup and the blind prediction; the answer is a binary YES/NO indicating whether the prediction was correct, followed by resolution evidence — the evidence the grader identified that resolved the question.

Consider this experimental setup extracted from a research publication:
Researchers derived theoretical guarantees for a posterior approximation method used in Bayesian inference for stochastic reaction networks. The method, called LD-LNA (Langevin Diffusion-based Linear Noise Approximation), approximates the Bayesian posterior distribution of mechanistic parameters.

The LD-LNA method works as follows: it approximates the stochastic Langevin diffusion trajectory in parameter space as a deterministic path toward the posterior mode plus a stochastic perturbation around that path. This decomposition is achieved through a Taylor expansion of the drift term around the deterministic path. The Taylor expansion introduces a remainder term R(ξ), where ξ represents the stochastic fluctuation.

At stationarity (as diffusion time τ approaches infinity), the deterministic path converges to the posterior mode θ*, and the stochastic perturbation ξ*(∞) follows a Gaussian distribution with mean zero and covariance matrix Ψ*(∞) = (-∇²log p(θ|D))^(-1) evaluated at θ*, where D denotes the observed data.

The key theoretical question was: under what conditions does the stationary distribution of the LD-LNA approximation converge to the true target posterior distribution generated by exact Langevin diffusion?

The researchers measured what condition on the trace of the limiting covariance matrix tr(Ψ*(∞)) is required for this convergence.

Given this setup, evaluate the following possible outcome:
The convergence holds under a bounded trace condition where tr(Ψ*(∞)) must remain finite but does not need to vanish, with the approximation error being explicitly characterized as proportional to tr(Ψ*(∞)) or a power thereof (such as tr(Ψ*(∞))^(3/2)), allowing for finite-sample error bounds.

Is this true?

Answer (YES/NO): NO